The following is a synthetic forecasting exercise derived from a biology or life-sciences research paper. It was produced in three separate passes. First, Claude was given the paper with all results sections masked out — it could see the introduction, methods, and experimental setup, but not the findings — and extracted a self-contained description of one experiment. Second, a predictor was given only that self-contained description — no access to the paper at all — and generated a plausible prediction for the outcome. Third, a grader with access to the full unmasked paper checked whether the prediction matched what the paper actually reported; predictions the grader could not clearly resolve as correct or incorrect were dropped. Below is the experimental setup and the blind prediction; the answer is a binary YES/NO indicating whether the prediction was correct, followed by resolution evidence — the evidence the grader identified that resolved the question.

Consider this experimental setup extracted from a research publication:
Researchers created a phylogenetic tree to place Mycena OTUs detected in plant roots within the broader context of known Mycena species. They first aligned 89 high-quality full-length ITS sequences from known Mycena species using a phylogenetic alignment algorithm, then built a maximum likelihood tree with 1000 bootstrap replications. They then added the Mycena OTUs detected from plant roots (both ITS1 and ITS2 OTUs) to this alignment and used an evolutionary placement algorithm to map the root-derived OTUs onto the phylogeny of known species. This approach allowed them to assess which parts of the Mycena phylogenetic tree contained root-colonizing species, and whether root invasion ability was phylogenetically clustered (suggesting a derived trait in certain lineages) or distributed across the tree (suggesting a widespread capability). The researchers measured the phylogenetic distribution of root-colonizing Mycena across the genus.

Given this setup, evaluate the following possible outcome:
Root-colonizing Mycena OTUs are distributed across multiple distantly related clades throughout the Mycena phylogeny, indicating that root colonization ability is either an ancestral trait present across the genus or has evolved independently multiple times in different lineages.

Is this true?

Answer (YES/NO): YES